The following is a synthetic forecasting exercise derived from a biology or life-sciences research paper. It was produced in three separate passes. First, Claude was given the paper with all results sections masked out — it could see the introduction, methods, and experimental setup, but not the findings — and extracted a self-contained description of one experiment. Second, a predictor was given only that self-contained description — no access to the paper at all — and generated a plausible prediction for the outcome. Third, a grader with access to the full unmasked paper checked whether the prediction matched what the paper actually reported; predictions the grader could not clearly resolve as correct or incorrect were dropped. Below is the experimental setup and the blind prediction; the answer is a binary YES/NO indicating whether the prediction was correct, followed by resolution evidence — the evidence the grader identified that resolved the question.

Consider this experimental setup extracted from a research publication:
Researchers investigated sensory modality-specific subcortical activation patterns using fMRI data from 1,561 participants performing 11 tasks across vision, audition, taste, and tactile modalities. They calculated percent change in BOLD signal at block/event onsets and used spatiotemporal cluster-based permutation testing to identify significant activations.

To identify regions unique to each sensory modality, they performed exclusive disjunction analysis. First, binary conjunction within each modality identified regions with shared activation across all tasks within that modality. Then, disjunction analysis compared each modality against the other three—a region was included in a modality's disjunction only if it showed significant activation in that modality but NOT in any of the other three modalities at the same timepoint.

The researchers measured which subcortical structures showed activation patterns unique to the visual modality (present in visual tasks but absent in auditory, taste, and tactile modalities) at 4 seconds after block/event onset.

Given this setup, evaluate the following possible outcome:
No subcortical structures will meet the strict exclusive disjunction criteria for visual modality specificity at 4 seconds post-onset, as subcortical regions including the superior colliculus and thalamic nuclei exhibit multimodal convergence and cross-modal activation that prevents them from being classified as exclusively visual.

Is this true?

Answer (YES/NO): NO